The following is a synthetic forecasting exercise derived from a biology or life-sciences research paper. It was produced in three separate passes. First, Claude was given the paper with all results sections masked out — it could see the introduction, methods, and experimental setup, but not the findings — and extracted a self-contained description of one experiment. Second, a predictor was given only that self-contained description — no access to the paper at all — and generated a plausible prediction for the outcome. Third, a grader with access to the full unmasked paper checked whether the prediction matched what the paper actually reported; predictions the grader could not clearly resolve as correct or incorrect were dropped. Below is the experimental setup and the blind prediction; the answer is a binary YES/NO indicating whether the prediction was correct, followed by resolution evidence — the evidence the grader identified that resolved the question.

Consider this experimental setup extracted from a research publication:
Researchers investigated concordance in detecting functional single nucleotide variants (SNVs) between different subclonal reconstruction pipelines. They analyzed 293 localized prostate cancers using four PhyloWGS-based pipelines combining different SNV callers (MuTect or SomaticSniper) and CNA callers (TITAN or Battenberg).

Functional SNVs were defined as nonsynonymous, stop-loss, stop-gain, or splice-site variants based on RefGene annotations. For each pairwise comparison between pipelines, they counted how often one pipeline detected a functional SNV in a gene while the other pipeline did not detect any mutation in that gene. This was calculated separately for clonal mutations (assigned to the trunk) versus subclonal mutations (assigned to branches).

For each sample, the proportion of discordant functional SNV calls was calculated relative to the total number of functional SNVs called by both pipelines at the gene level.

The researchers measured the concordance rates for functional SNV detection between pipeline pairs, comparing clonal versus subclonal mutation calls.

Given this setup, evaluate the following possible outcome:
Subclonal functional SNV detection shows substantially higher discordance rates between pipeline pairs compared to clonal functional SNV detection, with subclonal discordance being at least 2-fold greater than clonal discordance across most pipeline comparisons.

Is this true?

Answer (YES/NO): YES